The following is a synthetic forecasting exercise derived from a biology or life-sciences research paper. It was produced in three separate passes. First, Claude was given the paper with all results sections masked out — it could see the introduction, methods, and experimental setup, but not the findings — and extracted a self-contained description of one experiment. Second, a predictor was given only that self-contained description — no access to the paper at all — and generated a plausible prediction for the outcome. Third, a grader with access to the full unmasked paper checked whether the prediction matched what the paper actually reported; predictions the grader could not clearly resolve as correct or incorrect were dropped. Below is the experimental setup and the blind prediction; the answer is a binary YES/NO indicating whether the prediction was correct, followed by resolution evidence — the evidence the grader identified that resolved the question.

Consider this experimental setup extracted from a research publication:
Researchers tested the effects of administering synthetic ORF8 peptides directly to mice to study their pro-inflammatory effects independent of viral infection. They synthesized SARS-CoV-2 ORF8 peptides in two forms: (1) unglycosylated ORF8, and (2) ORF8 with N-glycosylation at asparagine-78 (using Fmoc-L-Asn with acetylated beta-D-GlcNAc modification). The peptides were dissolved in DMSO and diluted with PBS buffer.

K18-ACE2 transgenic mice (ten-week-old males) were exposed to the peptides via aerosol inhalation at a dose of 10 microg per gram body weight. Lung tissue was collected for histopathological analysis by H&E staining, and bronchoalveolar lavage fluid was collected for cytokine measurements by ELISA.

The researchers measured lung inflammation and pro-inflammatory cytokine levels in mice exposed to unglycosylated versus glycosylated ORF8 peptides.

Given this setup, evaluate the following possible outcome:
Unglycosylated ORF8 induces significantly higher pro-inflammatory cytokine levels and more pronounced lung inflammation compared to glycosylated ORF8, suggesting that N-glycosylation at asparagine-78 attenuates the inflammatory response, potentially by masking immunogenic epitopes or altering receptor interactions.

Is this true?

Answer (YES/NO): YES